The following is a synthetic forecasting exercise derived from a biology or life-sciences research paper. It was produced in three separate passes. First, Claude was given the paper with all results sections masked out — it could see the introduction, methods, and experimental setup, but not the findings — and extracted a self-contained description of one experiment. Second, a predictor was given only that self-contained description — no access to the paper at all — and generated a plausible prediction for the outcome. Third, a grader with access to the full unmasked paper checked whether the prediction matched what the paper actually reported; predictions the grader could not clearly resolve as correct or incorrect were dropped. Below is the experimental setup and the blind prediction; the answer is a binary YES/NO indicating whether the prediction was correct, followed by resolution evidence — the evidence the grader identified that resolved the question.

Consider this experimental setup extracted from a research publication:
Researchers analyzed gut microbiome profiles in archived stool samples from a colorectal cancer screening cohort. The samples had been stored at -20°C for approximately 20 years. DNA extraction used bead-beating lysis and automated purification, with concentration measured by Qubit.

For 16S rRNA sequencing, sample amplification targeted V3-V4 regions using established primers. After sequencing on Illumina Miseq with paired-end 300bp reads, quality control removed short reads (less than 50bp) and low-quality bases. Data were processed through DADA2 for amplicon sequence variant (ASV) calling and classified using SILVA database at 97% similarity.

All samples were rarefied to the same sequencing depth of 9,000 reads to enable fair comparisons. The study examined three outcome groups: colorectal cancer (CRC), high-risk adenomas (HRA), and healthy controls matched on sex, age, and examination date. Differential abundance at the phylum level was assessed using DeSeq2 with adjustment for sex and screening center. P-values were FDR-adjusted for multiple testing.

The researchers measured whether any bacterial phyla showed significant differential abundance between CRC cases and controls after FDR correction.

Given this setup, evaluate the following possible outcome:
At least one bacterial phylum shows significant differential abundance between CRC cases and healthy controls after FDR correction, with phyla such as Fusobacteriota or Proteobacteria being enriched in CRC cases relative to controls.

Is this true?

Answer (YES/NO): NO